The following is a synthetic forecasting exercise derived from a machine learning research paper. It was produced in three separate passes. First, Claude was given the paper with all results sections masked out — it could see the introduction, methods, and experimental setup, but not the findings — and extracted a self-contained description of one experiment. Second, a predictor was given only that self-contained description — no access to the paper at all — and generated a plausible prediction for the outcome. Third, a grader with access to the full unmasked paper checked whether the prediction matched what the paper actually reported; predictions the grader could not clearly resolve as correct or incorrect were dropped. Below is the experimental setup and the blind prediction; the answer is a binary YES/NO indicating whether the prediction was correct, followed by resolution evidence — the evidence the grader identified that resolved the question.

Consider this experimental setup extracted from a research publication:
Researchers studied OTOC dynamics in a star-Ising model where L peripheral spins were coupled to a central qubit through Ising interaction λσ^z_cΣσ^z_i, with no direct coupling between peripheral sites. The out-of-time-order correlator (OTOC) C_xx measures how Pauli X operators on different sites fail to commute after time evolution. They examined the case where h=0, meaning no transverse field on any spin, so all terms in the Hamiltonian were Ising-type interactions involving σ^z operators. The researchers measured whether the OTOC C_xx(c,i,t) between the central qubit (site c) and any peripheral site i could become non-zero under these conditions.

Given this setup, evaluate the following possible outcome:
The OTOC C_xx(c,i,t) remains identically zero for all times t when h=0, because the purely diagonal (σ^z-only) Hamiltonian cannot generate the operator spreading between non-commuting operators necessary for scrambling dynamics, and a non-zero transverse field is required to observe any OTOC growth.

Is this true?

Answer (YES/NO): NO